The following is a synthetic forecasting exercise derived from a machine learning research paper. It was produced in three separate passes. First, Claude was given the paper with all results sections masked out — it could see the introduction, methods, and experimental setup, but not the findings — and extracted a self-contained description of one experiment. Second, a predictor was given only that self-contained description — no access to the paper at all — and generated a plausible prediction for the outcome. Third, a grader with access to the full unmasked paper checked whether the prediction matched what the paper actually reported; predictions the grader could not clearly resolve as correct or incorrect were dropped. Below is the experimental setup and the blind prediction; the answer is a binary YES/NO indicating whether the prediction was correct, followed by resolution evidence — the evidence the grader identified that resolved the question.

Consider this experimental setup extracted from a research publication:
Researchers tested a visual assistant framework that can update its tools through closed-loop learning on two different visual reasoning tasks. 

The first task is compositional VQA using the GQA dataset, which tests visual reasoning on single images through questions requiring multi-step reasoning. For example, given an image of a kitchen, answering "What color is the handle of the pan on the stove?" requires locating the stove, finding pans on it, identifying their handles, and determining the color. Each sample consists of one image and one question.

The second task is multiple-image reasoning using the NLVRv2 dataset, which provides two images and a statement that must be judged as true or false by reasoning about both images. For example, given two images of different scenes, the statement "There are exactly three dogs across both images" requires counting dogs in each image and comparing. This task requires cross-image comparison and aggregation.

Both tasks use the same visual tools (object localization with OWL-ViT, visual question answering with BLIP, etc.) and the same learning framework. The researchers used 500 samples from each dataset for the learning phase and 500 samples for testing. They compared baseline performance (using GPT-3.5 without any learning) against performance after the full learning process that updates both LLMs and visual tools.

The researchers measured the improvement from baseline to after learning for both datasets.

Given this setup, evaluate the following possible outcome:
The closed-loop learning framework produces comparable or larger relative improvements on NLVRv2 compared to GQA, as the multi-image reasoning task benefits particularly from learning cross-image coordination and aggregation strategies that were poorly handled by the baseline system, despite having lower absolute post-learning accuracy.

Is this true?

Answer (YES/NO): NO